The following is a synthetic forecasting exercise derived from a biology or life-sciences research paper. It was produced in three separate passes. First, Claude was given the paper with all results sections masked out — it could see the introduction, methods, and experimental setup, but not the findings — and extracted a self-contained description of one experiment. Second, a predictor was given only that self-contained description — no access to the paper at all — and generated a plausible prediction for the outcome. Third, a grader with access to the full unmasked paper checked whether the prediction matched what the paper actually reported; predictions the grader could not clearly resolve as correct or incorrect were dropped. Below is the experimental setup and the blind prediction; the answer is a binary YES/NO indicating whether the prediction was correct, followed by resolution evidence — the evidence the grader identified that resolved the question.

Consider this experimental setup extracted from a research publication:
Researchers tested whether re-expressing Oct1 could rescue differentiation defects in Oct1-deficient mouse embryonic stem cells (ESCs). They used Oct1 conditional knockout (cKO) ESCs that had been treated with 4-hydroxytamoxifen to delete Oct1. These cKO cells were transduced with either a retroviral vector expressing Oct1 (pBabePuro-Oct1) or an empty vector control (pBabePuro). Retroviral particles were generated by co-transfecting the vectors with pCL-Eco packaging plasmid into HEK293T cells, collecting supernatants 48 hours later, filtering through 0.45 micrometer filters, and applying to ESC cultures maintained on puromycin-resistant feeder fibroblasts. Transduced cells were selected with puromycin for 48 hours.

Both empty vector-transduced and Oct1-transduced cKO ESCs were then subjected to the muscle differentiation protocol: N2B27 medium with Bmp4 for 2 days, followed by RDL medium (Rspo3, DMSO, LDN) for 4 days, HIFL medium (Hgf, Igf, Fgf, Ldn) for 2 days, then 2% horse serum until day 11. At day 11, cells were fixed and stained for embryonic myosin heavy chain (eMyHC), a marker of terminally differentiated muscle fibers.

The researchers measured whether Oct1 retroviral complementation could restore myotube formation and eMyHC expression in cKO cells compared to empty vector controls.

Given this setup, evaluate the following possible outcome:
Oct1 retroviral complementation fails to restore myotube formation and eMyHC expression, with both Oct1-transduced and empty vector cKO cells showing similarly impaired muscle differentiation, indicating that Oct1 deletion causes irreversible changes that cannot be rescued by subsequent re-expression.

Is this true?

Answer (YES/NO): NO